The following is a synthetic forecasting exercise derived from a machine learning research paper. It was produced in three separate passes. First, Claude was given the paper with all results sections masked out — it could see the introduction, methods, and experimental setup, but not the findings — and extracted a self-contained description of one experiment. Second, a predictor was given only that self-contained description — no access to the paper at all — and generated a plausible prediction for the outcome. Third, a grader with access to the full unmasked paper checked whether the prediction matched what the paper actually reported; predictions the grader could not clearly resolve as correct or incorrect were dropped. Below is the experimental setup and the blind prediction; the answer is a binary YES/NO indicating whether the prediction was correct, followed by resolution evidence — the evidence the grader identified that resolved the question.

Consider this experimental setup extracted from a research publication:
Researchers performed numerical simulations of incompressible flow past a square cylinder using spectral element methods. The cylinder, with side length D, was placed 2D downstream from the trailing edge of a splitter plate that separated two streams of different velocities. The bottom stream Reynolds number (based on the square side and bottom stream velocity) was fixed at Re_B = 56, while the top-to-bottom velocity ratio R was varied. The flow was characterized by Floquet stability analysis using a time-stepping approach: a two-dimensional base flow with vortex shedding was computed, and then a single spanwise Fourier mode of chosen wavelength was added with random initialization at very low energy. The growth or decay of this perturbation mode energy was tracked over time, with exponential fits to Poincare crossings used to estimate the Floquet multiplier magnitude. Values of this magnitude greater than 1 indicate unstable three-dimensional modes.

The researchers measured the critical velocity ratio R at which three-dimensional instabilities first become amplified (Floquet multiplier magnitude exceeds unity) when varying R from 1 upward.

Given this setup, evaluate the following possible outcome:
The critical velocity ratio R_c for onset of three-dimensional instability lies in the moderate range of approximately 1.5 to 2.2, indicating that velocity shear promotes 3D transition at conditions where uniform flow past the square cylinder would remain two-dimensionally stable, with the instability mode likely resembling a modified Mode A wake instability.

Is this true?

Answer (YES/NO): NO